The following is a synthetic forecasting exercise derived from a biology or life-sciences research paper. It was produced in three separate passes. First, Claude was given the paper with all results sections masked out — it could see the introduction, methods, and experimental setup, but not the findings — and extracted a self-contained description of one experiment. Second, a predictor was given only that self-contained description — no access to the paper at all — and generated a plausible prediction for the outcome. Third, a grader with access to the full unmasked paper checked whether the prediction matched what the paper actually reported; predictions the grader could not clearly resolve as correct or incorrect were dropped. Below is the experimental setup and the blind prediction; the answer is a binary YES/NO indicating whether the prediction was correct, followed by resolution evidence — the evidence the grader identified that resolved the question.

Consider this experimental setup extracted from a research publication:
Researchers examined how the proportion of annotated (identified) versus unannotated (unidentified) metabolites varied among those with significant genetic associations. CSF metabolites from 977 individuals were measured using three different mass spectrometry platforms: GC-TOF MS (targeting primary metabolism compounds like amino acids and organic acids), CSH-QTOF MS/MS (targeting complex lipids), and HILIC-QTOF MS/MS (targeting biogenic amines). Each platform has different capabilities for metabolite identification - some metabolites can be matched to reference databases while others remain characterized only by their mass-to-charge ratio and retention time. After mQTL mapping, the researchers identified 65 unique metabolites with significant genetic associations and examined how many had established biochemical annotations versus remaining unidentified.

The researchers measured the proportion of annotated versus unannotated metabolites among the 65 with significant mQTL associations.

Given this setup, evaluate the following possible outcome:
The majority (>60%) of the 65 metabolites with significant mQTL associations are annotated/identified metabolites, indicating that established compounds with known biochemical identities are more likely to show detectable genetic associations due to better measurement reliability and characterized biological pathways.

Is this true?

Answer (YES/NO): NO